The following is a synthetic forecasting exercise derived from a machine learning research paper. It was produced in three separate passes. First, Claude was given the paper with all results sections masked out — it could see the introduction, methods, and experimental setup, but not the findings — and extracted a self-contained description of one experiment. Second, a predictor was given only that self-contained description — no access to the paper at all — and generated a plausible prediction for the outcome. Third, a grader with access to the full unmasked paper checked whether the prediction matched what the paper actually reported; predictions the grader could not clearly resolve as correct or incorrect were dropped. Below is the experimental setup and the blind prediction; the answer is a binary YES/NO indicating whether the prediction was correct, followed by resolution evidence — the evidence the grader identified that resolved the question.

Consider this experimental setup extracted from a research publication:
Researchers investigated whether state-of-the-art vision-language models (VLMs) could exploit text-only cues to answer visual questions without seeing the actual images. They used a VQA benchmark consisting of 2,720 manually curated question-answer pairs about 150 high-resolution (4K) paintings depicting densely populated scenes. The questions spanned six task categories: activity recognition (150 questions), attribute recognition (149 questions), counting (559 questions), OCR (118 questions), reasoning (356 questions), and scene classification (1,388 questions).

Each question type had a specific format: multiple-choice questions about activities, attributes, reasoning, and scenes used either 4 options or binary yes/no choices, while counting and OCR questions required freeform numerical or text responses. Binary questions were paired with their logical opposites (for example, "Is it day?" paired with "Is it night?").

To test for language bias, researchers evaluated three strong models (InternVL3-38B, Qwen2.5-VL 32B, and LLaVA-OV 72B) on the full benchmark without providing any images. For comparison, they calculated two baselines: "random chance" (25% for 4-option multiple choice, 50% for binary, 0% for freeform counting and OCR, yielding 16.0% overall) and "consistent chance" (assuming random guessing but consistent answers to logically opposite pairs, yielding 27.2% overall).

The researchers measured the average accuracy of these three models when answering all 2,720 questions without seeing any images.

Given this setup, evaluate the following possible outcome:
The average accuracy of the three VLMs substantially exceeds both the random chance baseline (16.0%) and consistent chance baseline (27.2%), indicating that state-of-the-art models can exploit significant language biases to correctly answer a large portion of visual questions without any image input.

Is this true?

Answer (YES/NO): NO